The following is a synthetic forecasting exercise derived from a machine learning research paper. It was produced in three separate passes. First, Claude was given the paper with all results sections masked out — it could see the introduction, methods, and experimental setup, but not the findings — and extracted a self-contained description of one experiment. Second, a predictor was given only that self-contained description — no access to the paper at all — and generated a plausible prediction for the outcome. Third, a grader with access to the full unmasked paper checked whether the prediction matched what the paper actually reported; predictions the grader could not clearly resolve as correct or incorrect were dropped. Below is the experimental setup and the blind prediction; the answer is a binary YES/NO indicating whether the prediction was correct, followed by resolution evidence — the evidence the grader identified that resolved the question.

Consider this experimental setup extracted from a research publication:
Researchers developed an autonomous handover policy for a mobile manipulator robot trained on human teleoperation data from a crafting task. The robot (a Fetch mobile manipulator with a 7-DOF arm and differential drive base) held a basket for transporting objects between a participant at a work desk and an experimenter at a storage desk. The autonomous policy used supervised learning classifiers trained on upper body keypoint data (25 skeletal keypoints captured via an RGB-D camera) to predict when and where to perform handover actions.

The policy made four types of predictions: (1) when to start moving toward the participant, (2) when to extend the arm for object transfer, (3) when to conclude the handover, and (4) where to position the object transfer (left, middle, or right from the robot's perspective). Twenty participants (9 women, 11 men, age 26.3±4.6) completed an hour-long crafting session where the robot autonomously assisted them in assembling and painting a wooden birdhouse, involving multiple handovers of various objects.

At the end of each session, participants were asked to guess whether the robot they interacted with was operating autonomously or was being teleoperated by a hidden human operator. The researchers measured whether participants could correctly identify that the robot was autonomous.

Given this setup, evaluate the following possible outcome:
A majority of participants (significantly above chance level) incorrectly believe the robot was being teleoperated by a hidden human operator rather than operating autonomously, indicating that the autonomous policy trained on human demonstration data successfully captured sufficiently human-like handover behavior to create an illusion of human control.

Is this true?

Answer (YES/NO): NO